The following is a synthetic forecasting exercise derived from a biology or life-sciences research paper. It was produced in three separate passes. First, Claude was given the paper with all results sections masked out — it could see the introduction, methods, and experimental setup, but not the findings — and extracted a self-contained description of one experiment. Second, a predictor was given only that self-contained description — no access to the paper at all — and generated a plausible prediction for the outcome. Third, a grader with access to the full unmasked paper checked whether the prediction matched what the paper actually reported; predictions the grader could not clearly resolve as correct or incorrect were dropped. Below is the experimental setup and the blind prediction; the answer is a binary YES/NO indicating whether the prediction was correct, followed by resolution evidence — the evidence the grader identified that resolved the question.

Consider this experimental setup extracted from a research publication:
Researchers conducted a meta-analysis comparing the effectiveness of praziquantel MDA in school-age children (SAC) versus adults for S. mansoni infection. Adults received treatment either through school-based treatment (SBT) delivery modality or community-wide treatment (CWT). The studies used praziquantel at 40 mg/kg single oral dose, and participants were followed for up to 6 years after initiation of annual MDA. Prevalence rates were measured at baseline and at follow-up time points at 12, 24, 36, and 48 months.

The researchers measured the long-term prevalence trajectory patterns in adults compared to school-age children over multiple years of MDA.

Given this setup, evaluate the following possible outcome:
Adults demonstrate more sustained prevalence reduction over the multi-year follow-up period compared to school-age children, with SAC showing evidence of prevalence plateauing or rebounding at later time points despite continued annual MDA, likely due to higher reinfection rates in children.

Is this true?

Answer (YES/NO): NO